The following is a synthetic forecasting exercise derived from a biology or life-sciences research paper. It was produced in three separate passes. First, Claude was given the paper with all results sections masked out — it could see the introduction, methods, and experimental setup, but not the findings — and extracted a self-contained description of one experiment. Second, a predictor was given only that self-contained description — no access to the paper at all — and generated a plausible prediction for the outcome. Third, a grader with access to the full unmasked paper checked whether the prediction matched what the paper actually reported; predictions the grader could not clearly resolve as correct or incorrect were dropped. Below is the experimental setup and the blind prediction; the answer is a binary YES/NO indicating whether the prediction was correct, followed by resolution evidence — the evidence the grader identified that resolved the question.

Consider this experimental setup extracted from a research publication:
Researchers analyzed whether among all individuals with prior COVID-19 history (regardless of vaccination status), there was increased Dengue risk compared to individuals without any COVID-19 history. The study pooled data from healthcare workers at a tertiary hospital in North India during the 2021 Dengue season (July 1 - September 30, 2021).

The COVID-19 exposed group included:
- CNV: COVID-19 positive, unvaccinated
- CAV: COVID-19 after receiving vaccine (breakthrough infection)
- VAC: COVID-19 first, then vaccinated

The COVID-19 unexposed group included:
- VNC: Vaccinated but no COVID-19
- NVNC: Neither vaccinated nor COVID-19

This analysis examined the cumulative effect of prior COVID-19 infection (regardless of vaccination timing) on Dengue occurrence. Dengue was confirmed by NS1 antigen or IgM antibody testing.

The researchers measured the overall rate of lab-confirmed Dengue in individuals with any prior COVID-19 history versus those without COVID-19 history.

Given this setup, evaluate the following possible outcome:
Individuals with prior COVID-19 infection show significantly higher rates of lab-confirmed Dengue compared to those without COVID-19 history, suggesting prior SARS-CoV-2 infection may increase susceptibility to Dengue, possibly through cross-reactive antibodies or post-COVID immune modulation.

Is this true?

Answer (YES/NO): YES